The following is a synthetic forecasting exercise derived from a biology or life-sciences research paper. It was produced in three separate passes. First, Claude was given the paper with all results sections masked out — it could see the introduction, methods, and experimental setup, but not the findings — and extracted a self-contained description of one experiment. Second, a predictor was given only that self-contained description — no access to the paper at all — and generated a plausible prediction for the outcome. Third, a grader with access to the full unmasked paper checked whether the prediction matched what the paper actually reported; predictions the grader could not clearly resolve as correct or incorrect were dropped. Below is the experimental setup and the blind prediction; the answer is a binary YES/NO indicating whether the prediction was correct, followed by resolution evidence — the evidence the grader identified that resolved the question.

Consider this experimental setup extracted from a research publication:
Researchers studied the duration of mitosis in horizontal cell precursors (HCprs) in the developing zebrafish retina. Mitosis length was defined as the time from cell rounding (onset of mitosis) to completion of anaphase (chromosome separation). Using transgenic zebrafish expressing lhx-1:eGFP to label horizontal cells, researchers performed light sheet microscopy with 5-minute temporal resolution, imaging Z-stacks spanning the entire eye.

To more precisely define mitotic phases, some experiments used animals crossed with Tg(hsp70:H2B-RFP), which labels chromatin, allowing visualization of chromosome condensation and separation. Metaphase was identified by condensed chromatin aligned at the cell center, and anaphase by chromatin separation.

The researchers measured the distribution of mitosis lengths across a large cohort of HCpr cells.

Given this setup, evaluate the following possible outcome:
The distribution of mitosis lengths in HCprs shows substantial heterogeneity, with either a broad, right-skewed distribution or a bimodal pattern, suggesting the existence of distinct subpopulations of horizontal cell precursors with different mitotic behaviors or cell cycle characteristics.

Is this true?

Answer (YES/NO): NO